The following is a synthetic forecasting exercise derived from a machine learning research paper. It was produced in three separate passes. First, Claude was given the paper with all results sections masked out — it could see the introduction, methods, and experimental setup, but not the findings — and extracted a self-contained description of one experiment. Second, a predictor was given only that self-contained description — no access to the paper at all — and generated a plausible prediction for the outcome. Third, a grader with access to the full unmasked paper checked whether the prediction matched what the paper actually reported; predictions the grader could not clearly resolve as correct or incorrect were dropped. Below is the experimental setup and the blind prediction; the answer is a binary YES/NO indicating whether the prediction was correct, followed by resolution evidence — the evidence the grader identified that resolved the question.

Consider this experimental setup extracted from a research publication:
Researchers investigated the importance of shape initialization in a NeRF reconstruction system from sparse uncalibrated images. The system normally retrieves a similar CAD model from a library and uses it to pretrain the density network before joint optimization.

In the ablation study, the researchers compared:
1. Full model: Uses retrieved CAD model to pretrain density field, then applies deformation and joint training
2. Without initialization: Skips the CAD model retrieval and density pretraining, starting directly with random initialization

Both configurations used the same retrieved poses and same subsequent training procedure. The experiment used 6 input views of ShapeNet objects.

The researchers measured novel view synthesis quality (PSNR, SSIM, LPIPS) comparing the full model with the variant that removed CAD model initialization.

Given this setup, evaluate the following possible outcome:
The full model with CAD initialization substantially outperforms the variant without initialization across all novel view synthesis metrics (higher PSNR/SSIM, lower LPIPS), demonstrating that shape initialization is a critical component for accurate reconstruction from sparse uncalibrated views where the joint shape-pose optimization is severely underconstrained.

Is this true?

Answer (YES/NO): YES